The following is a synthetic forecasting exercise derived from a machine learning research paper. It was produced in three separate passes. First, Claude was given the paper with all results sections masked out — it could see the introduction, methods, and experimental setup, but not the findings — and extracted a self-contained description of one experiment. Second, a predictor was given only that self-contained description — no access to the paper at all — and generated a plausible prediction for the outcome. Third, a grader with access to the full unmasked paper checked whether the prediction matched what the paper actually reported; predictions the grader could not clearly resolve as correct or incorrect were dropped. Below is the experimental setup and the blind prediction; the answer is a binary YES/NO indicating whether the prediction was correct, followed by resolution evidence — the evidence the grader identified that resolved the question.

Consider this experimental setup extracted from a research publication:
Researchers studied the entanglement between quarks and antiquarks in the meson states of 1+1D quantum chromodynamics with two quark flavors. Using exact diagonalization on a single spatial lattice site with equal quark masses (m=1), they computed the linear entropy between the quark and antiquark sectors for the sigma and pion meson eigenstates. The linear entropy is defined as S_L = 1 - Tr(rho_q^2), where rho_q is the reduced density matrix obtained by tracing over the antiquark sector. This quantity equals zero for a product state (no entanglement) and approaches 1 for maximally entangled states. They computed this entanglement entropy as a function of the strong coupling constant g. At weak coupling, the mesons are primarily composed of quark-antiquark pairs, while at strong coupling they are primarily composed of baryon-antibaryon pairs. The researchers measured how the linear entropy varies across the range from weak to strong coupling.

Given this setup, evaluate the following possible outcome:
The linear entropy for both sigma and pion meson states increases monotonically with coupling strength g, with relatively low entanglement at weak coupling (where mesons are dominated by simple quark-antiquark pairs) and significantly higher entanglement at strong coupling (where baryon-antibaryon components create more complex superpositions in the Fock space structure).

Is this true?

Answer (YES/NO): NO